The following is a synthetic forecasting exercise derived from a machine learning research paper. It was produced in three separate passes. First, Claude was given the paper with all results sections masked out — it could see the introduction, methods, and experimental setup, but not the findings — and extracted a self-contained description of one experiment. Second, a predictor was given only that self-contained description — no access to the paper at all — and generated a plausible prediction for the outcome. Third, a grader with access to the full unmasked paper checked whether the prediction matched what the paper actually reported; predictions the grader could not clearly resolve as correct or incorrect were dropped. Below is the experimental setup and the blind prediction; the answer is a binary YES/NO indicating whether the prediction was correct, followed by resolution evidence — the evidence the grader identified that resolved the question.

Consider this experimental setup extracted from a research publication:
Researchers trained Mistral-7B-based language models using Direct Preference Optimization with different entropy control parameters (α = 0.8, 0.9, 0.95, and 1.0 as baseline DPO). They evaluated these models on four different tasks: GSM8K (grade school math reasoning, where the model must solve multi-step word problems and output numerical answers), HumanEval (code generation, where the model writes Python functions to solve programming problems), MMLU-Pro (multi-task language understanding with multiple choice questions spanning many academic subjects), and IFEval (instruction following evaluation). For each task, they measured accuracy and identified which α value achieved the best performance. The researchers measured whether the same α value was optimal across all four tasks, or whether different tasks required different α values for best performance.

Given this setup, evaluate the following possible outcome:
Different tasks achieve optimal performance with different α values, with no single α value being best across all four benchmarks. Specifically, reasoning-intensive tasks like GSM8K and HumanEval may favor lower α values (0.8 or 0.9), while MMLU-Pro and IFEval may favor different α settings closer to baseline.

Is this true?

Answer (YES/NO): NO